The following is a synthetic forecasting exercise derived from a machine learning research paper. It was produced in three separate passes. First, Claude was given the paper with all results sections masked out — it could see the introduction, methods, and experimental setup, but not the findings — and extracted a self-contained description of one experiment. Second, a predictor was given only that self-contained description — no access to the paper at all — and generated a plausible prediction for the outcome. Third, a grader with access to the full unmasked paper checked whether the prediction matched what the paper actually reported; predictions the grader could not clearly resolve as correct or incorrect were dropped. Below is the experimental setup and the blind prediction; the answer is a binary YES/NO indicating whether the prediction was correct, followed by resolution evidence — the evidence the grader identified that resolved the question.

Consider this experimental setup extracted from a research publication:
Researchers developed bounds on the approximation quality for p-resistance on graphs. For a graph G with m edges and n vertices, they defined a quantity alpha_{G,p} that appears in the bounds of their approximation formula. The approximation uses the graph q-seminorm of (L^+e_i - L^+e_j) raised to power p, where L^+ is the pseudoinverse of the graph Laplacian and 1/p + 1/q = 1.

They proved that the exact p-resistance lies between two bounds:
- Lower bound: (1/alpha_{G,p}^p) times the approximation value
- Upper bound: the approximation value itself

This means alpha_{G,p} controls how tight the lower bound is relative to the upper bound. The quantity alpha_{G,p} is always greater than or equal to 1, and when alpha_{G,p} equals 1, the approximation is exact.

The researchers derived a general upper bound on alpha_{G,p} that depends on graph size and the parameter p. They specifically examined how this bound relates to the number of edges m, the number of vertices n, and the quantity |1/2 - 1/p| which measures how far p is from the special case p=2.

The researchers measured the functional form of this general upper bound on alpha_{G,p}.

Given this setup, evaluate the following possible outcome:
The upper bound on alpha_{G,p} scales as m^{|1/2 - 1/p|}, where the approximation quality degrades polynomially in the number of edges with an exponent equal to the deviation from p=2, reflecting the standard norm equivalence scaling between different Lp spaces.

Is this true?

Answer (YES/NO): YES